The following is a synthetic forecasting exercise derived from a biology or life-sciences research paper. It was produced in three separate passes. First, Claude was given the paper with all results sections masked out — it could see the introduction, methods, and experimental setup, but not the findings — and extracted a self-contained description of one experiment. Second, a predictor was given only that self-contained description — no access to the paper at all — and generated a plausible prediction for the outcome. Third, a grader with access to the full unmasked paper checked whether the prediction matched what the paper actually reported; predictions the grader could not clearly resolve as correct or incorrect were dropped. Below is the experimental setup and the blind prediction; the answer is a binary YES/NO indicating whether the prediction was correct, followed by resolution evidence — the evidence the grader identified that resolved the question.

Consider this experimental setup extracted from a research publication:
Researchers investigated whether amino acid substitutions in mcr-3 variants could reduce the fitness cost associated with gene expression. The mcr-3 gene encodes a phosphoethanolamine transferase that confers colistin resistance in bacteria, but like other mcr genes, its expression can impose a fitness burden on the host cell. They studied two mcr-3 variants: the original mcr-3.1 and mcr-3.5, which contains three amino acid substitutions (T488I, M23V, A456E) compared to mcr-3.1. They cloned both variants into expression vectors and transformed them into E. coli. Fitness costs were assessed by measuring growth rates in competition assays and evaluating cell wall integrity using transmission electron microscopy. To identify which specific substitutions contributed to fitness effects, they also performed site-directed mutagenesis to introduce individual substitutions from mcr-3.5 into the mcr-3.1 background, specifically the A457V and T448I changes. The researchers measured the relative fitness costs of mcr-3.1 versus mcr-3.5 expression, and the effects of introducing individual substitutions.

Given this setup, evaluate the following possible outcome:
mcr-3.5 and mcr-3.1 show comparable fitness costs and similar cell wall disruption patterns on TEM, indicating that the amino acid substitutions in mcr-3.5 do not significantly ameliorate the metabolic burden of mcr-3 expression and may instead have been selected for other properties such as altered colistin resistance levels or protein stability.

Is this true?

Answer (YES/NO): NO